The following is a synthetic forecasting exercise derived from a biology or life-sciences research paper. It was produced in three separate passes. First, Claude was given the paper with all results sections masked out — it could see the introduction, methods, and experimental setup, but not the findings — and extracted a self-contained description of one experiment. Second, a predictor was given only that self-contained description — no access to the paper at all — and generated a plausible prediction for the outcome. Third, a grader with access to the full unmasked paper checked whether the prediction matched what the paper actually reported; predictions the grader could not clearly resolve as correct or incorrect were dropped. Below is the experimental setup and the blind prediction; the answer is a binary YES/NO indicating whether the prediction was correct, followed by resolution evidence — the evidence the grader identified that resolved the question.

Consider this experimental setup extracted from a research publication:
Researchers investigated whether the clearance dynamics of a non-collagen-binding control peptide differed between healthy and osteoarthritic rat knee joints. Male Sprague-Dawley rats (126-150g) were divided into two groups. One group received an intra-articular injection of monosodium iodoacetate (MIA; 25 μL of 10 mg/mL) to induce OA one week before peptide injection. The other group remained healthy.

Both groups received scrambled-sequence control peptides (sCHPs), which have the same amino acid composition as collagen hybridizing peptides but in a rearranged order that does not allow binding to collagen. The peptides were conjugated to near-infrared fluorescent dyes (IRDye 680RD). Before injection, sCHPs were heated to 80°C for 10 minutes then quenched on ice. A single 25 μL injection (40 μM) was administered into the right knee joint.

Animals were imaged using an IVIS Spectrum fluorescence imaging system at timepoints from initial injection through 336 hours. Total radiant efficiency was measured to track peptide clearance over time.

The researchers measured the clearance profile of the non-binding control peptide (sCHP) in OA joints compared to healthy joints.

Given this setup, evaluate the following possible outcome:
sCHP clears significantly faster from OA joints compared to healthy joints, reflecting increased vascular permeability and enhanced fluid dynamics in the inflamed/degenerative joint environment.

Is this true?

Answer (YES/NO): NO